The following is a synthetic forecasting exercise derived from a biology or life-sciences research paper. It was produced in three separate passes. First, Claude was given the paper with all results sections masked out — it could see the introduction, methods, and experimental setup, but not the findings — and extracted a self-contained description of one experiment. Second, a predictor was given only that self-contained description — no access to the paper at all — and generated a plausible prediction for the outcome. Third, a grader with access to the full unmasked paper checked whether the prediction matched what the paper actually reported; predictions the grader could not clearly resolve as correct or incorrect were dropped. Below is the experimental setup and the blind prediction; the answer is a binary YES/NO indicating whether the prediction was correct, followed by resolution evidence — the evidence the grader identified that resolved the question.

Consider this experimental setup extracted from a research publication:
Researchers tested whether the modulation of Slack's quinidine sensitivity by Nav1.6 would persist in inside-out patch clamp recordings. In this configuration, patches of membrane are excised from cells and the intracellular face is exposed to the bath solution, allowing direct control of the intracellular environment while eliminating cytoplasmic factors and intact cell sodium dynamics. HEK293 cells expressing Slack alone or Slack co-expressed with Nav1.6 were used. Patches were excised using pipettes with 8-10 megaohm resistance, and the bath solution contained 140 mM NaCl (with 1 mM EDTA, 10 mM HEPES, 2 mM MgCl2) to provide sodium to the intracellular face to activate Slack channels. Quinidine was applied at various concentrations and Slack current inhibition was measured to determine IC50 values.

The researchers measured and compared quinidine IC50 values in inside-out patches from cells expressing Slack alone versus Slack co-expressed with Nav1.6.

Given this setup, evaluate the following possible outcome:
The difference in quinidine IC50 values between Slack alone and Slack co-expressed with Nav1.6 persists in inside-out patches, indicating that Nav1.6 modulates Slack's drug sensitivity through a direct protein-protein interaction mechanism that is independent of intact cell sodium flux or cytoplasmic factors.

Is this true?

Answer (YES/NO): YES